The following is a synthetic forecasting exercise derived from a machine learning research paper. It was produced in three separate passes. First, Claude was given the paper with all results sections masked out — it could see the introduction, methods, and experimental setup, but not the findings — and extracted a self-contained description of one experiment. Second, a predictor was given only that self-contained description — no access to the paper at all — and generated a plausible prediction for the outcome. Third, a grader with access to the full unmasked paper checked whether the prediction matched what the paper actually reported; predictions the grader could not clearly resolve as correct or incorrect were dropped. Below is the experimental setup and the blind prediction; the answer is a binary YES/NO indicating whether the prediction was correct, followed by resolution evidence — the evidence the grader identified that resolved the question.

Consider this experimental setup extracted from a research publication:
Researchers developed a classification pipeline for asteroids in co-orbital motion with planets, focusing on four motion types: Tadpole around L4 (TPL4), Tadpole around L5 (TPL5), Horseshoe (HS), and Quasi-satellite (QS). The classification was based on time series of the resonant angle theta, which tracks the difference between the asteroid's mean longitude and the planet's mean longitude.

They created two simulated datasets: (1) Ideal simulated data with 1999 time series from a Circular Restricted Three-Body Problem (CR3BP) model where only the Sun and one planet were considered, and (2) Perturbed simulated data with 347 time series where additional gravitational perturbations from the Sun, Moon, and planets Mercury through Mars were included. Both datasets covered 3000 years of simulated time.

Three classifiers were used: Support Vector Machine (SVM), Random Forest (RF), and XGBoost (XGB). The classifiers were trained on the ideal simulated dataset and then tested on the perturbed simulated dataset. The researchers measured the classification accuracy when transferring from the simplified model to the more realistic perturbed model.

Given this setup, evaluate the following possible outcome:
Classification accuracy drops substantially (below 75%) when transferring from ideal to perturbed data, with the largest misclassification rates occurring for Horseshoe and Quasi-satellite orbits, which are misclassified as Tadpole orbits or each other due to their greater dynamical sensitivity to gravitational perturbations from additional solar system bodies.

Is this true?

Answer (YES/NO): NO